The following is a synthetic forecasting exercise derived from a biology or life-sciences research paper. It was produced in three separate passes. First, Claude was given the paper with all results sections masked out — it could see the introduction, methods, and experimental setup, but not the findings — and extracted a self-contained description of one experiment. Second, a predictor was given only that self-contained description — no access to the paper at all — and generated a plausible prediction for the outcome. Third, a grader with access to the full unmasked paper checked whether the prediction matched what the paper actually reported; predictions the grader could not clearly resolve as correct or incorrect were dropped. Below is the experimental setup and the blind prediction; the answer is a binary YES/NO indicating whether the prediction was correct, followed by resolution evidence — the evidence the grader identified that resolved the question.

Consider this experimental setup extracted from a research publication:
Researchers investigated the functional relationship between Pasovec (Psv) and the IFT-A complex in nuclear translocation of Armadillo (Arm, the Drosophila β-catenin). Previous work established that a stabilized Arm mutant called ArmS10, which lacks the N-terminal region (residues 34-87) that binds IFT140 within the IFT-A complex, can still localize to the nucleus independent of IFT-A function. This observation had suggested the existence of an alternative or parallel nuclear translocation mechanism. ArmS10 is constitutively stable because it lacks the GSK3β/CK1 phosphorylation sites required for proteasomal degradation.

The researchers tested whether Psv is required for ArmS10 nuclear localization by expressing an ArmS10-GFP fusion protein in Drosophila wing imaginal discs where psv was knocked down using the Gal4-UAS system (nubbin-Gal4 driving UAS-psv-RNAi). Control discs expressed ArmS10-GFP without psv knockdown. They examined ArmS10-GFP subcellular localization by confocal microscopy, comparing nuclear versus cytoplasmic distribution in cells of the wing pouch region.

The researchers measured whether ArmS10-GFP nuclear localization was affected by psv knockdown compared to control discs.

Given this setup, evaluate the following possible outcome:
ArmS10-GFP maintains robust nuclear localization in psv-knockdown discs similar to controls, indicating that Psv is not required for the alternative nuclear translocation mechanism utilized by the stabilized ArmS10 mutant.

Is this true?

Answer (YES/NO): NO